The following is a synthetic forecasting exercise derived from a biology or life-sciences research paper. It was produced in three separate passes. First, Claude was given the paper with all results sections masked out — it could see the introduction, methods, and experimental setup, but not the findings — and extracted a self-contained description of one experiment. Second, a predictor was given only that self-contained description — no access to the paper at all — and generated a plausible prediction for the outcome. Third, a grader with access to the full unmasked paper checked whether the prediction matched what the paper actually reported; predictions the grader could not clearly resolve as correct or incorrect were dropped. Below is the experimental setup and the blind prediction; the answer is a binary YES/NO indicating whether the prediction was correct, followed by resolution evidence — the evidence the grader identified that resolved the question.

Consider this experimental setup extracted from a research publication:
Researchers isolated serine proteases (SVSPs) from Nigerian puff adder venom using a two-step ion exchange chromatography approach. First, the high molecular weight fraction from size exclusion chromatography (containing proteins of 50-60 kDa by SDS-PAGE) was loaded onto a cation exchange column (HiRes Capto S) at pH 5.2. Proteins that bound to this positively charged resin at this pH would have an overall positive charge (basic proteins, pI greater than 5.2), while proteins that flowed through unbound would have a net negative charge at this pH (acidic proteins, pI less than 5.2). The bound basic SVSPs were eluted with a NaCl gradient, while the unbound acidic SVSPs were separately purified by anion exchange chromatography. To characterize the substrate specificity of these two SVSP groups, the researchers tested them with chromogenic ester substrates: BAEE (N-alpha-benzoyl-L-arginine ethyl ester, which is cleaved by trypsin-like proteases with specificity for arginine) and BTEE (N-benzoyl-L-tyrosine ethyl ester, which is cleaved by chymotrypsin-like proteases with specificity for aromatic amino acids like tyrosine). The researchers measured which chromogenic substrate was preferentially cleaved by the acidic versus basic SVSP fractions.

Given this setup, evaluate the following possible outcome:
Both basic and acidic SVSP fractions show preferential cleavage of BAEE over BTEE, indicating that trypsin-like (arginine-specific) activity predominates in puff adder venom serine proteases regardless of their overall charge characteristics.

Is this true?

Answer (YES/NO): NO